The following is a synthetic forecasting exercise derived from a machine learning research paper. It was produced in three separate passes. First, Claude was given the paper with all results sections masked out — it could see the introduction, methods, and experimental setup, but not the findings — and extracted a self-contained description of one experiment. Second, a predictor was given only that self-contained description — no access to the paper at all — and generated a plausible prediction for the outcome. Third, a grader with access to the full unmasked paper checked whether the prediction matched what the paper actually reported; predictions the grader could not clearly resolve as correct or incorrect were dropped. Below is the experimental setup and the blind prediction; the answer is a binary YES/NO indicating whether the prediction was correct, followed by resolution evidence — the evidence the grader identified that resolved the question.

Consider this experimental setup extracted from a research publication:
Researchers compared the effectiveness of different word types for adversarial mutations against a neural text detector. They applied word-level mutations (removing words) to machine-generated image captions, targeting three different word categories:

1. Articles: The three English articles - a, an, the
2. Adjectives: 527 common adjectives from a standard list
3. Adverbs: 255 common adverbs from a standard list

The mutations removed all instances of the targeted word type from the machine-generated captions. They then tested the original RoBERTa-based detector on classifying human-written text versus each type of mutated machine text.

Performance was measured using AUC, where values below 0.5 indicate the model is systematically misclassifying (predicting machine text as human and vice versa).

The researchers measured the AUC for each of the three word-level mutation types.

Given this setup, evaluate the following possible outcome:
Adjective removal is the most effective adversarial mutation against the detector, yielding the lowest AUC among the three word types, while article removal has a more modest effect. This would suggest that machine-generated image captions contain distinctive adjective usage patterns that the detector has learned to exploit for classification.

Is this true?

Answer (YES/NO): NO